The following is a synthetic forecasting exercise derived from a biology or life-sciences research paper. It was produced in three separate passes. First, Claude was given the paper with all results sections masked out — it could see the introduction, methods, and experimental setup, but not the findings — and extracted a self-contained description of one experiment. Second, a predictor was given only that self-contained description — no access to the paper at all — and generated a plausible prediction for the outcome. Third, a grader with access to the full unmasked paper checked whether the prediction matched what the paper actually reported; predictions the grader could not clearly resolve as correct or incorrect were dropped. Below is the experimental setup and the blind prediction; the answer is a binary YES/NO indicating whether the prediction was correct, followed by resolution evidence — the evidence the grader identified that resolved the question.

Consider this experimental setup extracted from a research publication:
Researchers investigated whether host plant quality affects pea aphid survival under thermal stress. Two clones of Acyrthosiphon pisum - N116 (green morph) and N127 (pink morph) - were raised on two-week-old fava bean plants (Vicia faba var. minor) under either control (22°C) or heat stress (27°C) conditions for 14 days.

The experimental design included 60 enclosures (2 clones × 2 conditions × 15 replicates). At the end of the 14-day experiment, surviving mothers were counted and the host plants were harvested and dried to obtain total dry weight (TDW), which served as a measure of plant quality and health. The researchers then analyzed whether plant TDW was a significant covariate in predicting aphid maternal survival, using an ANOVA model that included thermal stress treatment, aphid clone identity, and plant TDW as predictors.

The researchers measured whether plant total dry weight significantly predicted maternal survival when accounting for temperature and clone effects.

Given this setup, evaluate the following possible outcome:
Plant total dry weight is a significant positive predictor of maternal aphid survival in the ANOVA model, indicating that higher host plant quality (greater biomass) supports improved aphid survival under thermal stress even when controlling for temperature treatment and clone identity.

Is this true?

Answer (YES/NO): NO